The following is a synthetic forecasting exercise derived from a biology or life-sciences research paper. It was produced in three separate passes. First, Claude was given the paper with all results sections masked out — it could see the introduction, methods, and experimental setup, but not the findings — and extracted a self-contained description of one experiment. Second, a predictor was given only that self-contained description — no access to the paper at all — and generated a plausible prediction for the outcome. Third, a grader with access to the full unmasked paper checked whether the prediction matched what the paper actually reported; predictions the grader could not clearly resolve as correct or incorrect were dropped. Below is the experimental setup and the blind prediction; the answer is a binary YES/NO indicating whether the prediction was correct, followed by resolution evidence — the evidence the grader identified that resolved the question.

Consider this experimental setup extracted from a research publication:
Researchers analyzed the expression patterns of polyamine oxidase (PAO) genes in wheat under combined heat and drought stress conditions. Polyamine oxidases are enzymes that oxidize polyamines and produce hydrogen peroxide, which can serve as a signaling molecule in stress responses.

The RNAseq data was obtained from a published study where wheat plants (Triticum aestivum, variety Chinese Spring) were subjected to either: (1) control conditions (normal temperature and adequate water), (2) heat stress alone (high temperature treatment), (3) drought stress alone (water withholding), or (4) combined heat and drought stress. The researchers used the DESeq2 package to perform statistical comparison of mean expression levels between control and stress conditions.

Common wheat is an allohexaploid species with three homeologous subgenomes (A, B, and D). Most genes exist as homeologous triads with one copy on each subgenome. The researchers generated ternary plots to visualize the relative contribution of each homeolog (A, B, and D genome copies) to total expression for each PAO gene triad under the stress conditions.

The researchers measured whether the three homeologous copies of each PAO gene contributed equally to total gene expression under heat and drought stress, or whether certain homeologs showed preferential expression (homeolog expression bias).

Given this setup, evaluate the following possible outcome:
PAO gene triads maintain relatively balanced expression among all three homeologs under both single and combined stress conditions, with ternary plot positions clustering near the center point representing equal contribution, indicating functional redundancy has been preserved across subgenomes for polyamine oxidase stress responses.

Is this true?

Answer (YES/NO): NO